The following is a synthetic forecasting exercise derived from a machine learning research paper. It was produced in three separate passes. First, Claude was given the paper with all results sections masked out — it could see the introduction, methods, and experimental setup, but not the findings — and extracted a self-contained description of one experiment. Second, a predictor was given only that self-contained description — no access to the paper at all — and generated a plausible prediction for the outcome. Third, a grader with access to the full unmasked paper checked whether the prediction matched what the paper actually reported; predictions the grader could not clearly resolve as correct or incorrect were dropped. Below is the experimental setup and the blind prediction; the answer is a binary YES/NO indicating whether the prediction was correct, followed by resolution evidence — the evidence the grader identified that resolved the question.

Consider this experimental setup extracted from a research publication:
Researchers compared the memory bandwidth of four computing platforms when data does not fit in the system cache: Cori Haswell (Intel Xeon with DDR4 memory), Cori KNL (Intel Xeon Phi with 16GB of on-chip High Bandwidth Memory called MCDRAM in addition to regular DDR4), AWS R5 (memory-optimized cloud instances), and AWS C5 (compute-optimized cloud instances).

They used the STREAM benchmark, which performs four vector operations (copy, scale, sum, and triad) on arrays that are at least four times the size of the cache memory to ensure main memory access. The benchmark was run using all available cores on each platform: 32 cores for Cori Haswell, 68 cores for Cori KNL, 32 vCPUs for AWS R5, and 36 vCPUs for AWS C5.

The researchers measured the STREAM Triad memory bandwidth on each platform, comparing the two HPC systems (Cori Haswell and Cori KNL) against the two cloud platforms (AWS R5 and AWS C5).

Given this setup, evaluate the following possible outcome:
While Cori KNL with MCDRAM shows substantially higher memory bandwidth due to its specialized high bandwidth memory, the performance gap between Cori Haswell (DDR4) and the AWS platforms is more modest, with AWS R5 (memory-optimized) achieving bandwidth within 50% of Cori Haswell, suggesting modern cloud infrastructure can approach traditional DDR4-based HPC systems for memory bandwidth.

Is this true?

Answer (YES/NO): NO